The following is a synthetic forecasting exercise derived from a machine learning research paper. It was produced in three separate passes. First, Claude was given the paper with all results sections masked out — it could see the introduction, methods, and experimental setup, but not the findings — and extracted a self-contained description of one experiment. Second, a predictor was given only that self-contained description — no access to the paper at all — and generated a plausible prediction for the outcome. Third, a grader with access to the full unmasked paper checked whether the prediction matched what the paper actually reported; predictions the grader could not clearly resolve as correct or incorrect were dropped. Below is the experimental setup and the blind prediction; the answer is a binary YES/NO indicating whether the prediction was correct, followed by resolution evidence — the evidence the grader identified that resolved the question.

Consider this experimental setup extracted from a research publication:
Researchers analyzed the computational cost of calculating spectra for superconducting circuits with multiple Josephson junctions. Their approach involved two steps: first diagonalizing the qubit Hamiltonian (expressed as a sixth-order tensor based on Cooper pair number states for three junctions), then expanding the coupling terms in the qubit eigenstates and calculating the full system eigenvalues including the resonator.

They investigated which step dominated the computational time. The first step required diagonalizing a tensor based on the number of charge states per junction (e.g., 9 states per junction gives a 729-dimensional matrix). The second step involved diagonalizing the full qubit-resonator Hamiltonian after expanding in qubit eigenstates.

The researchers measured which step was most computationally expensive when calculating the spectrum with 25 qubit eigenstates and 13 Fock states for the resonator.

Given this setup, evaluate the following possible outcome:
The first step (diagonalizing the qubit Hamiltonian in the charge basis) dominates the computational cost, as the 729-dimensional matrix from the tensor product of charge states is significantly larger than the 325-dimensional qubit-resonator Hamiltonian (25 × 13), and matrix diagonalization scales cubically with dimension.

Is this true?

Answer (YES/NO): YES